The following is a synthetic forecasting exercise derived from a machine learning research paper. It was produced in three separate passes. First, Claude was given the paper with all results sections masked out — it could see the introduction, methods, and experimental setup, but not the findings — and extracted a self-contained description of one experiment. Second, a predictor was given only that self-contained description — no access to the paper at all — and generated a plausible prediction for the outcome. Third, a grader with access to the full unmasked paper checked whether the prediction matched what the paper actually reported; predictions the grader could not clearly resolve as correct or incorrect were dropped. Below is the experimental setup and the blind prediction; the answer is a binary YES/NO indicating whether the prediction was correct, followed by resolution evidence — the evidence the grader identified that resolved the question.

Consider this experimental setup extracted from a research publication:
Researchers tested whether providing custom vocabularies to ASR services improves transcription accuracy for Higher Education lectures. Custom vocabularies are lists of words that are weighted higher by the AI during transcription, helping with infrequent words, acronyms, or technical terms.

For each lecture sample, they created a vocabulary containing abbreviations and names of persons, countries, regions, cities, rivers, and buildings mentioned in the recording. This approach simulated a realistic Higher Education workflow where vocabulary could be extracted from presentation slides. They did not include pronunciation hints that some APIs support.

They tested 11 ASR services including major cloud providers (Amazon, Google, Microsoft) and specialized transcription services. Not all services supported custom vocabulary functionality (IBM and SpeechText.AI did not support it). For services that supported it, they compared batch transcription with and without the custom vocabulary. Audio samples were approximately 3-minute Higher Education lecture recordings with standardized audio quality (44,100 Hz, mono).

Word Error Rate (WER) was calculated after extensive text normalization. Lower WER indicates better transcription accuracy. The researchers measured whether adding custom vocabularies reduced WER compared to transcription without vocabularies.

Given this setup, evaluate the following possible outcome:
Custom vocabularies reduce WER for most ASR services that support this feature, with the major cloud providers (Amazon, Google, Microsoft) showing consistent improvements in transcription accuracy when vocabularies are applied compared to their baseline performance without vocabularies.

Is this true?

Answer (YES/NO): NO